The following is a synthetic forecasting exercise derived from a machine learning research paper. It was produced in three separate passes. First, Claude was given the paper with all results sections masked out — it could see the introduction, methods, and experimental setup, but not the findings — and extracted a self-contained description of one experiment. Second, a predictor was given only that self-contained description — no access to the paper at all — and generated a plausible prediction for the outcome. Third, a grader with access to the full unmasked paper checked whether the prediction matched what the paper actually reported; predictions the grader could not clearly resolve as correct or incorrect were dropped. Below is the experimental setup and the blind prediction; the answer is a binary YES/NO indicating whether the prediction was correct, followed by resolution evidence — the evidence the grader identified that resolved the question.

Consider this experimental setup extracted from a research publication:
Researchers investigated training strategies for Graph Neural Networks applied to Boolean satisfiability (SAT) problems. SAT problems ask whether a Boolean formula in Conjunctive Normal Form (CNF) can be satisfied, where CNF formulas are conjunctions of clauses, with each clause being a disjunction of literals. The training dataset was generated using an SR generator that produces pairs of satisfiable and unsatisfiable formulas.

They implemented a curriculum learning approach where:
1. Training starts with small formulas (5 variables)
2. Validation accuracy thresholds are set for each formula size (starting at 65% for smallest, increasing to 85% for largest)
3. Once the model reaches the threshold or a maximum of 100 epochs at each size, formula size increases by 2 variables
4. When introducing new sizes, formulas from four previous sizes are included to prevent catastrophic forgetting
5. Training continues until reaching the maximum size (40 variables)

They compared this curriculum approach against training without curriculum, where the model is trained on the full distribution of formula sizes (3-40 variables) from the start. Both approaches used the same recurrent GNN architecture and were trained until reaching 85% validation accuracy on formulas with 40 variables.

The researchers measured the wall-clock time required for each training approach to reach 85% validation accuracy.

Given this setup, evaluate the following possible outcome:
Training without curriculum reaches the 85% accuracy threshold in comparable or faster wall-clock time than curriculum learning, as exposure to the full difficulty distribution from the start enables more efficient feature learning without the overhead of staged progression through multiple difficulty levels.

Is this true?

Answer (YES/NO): NO